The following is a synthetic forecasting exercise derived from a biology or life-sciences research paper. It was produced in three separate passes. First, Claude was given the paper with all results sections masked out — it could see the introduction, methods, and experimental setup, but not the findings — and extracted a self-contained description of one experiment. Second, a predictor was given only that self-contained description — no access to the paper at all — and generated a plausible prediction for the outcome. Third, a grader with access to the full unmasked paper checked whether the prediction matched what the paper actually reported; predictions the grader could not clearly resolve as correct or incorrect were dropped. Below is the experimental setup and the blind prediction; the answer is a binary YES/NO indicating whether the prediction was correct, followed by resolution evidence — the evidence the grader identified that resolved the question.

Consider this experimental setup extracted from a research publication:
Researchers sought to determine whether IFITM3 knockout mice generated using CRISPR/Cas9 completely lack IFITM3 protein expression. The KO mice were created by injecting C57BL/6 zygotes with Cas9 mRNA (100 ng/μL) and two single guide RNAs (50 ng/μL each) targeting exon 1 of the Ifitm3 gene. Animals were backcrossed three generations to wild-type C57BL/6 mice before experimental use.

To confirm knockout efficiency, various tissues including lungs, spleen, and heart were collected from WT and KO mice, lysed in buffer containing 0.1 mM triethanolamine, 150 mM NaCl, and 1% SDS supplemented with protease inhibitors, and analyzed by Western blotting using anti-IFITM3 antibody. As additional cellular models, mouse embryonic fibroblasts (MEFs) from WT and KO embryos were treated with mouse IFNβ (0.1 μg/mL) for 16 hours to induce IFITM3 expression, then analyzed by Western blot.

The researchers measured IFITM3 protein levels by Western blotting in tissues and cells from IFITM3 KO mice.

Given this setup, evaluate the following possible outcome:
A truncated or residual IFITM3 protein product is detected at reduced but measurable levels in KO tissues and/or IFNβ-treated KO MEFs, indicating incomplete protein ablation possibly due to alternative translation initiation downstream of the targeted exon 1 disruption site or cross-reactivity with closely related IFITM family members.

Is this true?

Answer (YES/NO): NO